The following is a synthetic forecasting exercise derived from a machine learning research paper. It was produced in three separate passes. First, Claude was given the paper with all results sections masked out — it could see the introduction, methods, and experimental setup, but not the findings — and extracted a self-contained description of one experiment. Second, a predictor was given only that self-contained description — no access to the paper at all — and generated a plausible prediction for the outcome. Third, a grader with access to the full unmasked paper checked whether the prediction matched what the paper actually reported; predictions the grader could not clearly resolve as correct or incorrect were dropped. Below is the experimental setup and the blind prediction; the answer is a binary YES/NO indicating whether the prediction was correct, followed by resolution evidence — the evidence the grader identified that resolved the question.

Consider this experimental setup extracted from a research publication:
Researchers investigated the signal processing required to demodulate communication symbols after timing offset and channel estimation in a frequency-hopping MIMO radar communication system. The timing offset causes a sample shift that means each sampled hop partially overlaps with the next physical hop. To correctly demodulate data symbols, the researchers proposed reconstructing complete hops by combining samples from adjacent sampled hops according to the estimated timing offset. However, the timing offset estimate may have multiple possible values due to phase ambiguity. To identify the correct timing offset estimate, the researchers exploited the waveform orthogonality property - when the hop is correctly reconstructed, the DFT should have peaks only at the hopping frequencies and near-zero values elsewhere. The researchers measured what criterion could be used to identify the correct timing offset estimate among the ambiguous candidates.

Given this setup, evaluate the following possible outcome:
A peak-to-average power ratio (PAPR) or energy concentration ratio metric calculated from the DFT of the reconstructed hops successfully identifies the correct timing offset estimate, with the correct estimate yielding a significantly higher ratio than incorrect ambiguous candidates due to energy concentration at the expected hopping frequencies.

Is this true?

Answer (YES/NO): YES